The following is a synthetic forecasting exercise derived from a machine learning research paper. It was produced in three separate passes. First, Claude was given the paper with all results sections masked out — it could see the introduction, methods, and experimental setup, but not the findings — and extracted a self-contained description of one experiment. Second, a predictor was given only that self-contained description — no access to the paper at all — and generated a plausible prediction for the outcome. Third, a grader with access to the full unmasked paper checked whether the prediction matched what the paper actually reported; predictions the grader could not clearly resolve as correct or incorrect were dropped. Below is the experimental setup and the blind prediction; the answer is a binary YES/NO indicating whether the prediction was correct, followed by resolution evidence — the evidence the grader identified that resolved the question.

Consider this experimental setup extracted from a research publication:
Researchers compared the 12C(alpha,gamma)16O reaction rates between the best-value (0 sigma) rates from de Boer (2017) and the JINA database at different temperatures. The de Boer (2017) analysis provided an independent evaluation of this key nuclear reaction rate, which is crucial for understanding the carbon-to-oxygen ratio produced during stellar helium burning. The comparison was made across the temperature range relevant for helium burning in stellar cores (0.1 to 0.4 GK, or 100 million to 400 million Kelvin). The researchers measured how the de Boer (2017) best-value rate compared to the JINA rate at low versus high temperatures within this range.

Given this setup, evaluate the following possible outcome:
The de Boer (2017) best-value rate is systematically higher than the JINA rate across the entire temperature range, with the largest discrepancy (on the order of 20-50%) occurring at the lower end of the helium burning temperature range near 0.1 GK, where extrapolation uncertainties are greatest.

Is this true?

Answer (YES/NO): NO